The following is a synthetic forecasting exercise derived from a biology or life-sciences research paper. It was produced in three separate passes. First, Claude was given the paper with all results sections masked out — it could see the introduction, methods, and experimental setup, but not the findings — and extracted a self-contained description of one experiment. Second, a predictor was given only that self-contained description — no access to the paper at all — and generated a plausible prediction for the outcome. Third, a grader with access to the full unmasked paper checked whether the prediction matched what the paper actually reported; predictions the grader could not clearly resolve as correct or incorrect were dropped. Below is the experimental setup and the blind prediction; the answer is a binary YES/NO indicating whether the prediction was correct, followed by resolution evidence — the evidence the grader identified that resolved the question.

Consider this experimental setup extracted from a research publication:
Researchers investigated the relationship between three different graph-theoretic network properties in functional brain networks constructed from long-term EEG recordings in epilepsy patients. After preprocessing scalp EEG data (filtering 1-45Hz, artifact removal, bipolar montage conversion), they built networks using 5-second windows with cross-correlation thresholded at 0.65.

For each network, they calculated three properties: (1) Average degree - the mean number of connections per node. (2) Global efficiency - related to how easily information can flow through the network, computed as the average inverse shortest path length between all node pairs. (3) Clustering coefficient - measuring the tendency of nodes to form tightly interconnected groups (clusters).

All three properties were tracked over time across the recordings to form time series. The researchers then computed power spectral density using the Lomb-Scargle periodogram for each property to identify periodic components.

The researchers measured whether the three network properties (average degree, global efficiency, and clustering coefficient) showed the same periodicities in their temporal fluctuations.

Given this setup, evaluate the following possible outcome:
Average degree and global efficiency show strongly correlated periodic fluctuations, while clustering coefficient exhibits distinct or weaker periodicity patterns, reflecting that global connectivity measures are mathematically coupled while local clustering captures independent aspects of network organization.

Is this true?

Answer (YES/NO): NO